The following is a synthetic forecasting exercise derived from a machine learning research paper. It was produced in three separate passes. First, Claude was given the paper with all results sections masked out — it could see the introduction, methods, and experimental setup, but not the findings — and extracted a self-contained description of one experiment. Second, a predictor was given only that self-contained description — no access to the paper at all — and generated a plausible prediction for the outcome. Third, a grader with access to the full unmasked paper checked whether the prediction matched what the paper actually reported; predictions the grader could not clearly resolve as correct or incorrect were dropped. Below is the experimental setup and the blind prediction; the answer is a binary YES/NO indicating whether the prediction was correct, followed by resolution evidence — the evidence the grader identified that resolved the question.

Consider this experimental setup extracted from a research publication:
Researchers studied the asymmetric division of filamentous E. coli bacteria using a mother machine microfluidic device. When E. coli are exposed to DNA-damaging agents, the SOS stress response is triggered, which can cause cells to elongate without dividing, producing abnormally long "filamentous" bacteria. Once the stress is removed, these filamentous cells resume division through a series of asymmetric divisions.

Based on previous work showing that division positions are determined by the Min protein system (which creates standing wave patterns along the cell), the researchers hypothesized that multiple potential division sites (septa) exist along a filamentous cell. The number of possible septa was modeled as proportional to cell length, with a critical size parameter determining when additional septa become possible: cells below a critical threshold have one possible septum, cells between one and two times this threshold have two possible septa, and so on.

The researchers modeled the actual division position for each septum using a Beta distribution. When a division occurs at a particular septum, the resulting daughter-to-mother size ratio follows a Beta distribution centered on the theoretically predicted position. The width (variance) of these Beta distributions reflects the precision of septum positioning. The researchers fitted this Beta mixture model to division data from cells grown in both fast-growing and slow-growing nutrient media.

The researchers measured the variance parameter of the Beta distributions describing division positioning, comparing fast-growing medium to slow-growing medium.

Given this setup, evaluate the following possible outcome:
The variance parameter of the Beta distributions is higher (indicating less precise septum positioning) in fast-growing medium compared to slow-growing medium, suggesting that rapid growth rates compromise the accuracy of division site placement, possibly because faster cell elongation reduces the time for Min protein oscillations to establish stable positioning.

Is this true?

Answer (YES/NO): YES